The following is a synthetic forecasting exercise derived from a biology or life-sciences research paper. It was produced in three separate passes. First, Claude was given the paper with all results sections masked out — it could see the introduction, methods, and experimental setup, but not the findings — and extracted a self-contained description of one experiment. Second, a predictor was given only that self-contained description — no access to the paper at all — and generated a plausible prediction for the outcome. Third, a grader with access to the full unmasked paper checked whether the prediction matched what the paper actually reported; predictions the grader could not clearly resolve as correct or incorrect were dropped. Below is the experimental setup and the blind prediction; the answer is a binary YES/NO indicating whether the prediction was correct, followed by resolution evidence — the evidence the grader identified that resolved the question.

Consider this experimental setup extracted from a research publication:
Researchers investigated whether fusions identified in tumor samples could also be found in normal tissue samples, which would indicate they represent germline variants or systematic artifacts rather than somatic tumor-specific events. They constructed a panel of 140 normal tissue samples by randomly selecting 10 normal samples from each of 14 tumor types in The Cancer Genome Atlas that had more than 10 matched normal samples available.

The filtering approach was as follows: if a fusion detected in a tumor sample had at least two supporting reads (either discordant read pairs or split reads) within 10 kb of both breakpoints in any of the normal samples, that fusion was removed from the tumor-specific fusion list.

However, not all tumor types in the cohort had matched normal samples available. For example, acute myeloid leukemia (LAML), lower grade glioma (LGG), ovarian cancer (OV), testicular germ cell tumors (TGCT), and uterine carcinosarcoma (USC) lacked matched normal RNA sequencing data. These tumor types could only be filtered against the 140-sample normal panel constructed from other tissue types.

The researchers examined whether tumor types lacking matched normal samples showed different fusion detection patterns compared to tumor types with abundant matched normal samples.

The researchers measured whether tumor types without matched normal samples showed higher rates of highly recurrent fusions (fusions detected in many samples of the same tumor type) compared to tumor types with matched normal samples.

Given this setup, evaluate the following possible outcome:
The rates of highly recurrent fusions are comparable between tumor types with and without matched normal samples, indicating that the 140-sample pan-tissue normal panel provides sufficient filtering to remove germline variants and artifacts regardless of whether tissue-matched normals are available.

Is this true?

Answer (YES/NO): NO